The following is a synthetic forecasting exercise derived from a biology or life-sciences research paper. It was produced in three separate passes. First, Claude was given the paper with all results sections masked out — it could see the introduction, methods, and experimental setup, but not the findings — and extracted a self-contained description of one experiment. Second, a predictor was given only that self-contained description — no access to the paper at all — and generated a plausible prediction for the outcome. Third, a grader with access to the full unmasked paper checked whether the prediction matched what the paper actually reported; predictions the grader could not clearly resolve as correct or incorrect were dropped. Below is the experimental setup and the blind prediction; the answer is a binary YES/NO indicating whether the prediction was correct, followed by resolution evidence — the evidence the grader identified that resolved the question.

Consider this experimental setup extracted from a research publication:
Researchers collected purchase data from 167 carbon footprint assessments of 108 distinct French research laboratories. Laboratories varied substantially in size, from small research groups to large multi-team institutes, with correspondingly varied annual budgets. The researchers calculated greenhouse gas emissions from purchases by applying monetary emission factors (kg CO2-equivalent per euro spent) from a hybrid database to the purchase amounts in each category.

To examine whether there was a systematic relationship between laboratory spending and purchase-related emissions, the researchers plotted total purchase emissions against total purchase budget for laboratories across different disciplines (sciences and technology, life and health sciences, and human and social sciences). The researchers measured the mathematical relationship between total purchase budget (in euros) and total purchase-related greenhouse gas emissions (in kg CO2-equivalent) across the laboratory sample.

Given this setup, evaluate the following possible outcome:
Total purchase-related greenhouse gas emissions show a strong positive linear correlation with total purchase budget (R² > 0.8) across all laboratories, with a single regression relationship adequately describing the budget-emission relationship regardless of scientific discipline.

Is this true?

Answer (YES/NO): NO